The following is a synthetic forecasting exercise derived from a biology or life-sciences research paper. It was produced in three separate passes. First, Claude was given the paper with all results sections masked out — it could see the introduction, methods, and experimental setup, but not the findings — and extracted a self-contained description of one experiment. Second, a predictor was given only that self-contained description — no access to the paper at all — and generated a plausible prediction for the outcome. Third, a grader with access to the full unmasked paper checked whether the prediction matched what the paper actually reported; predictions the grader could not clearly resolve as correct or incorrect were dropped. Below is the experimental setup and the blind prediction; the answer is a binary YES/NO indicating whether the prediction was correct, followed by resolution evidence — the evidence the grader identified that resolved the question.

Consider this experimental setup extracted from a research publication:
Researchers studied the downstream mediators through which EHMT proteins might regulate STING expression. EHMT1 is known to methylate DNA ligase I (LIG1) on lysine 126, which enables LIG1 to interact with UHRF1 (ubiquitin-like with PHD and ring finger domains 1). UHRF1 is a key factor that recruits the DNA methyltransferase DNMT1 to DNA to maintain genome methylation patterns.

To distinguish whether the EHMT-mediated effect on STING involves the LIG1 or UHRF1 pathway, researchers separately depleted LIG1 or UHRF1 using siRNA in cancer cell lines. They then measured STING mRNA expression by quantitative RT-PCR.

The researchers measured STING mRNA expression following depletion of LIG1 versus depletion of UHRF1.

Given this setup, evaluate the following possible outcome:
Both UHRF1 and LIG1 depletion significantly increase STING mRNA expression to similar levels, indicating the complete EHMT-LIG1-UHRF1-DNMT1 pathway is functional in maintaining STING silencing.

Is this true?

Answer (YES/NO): NO